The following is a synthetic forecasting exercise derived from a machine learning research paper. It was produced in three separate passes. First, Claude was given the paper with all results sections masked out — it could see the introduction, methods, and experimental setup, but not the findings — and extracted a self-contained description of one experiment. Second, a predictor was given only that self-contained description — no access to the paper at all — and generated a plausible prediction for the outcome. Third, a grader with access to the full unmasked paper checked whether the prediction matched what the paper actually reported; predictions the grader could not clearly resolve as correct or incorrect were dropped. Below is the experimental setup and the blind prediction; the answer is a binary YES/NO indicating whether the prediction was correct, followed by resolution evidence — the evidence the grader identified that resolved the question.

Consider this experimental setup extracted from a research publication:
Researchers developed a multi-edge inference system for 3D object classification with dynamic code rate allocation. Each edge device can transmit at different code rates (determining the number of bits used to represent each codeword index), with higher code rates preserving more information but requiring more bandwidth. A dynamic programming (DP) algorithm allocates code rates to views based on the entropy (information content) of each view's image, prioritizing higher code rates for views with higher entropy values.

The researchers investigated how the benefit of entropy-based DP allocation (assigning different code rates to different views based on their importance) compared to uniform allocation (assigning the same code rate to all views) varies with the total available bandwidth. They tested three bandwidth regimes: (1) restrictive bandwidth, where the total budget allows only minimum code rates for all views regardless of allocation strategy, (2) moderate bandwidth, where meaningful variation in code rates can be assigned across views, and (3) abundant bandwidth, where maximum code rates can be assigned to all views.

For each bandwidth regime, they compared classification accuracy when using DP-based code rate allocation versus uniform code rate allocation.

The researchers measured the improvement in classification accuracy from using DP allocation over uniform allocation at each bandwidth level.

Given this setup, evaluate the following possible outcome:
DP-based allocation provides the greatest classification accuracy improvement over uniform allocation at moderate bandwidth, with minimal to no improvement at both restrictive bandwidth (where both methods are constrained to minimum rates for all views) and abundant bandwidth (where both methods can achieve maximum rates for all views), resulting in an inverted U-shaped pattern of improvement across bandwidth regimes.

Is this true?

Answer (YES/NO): NO